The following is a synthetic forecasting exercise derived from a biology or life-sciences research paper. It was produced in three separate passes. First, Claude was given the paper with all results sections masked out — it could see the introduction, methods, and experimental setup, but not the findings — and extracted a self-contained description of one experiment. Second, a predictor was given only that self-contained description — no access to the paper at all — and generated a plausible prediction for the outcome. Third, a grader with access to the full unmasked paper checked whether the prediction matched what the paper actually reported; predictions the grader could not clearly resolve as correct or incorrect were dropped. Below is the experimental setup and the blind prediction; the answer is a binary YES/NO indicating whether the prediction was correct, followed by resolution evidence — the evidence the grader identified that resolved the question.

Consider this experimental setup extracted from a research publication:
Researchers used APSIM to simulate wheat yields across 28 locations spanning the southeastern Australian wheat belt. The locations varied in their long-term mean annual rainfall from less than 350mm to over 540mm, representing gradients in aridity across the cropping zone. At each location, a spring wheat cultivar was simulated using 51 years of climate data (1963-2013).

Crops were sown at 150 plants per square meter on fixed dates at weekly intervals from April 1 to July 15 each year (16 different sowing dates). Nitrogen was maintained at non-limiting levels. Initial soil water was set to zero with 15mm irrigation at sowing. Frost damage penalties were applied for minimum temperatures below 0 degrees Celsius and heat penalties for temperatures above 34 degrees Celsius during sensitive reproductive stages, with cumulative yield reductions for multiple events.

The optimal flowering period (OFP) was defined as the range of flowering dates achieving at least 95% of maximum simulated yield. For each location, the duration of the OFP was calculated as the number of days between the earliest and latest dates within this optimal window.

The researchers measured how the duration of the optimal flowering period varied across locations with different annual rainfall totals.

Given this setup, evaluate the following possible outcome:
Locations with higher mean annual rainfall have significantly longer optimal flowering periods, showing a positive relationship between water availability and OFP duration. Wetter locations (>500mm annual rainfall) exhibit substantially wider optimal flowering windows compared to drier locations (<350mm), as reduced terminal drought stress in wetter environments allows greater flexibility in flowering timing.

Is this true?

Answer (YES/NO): YES